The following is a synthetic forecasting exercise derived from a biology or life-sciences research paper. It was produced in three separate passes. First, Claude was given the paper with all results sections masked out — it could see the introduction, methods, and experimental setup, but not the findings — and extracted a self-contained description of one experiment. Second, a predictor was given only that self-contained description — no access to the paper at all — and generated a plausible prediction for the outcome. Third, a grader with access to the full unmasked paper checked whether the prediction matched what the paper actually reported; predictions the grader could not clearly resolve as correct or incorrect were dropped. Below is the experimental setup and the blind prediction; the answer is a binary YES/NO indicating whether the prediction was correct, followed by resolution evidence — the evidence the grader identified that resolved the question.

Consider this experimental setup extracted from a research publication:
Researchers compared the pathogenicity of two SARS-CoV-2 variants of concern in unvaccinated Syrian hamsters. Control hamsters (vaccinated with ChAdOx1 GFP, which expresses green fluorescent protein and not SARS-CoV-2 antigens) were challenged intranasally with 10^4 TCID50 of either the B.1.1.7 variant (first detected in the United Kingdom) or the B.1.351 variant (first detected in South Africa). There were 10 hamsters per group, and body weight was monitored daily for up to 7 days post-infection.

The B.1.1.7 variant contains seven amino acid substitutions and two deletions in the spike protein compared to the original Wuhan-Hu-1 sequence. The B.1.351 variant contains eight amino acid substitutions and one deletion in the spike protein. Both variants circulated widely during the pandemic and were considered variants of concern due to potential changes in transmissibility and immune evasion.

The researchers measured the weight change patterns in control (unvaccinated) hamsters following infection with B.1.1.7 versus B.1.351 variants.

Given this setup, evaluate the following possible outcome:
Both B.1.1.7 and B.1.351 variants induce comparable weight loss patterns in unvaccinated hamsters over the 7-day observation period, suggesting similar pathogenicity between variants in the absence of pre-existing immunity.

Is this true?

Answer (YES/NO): NO